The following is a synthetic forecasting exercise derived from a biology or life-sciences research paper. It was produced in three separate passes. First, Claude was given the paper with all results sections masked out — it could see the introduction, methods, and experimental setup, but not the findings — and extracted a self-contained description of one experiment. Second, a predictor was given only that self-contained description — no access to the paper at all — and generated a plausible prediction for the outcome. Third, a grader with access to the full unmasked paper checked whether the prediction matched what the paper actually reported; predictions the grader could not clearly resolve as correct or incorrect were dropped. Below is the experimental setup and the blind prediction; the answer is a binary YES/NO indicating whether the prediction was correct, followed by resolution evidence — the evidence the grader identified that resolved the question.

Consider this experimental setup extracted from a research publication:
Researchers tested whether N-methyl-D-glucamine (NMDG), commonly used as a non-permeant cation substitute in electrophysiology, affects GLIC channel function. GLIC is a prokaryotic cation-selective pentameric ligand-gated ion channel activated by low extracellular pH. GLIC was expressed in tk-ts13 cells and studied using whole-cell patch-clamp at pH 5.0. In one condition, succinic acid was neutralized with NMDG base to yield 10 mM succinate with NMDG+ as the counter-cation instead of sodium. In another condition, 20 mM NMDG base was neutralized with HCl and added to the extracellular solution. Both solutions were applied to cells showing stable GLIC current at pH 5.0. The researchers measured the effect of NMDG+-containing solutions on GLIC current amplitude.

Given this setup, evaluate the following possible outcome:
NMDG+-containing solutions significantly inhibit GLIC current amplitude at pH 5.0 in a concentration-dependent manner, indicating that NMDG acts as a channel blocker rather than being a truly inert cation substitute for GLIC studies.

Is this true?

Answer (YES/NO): NO